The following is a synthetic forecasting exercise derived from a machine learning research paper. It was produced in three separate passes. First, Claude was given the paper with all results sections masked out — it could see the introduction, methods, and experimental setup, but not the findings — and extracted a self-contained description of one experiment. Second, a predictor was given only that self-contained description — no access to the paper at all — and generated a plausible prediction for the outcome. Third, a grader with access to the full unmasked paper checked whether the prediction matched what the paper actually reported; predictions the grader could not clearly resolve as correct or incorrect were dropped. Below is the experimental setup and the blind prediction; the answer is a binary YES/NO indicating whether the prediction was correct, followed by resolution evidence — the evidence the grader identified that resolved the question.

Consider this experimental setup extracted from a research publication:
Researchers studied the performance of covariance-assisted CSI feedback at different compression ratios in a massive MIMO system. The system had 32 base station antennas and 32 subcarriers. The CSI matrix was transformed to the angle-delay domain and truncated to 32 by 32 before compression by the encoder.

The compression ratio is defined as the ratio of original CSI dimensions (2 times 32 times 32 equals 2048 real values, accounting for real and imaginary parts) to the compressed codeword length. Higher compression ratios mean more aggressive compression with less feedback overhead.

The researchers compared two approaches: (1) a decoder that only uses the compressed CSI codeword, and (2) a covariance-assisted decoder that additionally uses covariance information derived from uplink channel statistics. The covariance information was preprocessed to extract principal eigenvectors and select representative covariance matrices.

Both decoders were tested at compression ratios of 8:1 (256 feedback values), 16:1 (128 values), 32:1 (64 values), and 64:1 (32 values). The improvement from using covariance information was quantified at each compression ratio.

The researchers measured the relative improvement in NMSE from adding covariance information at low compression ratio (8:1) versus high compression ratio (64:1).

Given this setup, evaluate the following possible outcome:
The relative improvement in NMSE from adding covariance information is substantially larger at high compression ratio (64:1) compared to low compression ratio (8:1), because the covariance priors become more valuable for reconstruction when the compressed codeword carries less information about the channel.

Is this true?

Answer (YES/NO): NO